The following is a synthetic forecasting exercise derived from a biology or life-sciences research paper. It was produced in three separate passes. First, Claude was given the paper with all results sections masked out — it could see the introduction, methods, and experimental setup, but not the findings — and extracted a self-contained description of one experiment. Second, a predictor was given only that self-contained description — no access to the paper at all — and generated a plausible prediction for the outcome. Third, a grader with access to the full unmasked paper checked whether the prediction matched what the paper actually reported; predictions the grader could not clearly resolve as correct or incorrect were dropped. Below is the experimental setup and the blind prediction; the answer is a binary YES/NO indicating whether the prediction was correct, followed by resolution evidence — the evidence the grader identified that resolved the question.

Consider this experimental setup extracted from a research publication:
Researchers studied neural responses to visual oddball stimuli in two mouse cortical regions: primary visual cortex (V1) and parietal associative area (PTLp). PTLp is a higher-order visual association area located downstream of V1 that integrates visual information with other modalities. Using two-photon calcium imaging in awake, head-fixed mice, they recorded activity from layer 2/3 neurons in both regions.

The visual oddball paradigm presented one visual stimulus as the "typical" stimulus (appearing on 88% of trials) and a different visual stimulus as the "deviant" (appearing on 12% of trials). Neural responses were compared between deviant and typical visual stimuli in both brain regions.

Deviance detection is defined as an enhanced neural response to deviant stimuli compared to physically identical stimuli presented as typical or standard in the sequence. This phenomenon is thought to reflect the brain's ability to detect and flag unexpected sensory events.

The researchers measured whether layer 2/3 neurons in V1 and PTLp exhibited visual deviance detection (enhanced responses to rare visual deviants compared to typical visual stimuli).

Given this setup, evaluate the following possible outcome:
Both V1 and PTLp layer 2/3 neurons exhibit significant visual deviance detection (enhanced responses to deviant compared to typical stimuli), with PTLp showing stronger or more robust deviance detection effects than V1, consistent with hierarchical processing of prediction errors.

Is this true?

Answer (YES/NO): NO